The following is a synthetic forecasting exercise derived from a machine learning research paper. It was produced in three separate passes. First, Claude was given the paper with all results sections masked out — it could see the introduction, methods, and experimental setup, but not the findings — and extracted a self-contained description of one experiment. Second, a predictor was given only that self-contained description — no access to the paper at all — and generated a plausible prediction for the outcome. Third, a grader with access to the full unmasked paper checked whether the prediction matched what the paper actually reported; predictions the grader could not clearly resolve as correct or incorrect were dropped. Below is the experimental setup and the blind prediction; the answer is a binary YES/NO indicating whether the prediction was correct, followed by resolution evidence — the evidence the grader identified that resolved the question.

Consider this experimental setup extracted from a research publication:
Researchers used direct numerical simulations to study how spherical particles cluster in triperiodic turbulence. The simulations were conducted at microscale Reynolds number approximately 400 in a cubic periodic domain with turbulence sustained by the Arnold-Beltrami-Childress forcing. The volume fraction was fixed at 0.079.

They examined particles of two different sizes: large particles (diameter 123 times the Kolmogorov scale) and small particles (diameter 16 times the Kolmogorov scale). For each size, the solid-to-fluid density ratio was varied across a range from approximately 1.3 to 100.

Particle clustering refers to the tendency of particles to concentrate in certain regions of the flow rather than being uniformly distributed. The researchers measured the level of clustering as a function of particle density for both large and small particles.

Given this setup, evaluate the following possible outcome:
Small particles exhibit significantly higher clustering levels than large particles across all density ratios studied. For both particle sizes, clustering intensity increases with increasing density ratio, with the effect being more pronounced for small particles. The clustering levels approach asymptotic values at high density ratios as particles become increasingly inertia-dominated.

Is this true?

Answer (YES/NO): NO